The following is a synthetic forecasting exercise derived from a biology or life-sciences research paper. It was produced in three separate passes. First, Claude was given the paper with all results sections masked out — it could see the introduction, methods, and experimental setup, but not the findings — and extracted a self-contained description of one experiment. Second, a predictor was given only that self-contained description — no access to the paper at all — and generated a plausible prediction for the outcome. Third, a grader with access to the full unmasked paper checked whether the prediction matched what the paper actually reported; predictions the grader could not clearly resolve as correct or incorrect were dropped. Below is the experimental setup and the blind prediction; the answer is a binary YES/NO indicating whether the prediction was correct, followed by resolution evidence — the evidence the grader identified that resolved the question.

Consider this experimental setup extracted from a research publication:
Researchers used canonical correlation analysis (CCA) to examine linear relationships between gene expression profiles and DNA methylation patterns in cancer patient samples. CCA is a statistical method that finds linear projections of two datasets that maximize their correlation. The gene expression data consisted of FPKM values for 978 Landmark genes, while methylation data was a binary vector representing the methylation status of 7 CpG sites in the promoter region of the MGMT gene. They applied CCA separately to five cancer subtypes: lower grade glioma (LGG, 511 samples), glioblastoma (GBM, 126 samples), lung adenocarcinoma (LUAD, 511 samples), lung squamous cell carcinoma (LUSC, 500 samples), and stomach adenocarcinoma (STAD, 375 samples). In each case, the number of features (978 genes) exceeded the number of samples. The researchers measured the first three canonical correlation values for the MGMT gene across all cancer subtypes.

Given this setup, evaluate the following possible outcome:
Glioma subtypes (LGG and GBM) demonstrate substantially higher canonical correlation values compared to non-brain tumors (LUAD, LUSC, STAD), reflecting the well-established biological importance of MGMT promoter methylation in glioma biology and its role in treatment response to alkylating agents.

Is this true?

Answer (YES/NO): NO